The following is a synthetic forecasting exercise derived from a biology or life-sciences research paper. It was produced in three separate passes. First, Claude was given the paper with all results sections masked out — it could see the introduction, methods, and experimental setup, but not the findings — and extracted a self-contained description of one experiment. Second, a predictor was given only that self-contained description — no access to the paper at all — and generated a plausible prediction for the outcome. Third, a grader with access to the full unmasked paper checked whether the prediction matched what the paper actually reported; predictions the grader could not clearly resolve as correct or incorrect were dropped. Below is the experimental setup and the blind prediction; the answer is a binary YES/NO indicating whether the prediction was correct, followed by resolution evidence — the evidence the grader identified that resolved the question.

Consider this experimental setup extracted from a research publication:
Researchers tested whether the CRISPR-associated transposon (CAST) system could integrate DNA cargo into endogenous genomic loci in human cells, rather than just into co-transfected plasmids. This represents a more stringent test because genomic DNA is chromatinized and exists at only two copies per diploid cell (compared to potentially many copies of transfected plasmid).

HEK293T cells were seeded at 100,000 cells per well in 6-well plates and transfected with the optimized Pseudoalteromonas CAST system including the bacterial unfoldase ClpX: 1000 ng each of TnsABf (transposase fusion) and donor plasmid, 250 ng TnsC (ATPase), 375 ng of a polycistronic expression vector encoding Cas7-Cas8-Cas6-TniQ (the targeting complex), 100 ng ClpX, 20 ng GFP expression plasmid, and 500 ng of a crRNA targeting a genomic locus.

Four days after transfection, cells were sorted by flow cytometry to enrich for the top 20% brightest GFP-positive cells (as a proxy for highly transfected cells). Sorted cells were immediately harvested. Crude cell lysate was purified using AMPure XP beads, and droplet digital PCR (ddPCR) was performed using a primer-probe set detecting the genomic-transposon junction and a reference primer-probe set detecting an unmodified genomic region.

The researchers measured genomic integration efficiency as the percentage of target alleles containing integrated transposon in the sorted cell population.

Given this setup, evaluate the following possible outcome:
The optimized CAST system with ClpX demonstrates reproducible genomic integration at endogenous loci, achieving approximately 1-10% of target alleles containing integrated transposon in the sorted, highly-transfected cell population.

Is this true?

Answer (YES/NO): YES